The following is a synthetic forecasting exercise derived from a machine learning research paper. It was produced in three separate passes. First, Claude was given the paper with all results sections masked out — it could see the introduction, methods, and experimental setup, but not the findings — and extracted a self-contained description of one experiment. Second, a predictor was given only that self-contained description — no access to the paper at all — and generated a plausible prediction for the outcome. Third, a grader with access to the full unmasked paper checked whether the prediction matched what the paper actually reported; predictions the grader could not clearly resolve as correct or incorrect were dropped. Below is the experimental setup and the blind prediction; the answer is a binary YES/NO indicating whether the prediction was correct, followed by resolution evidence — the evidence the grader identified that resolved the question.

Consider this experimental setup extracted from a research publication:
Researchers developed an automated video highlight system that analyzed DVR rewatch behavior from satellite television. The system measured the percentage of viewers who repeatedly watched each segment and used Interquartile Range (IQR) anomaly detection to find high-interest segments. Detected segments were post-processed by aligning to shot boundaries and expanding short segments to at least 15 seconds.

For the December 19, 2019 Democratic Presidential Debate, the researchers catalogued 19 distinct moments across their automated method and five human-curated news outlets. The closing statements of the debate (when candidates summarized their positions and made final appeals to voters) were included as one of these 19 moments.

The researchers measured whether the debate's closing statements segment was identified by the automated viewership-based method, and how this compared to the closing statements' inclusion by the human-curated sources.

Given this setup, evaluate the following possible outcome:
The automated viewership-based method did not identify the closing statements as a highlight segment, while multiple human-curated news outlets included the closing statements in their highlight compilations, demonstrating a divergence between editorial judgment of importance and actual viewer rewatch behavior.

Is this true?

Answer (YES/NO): NO